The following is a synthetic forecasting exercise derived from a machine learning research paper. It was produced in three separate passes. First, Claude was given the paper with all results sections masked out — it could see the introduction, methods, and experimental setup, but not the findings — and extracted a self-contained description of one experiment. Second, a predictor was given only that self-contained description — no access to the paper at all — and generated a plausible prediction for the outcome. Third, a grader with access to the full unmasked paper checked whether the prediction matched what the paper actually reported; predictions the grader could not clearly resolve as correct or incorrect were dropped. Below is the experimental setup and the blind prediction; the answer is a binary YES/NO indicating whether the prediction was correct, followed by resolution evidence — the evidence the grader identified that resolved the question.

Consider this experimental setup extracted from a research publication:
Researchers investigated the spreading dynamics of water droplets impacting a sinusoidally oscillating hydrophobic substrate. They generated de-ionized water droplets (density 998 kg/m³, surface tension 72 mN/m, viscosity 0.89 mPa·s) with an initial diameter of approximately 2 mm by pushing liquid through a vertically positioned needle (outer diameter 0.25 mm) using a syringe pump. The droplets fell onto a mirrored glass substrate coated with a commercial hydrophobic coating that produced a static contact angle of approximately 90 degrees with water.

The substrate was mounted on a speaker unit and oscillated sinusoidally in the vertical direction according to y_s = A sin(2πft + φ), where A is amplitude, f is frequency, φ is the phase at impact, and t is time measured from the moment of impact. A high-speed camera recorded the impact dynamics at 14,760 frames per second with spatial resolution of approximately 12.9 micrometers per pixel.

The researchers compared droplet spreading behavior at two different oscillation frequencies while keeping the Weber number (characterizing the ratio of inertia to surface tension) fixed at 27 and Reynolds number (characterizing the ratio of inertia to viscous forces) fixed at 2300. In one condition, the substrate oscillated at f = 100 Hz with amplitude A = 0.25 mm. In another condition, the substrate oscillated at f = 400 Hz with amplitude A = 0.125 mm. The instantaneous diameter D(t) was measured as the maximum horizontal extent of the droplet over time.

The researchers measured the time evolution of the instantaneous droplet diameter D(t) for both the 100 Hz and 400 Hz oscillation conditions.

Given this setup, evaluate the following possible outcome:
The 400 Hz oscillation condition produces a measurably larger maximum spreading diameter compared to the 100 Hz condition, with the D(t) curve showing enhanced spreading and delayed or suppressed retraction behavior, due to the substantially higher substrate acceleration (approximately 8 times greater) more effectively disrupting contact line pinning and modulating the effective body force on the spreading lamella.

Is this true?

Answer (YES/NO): NO